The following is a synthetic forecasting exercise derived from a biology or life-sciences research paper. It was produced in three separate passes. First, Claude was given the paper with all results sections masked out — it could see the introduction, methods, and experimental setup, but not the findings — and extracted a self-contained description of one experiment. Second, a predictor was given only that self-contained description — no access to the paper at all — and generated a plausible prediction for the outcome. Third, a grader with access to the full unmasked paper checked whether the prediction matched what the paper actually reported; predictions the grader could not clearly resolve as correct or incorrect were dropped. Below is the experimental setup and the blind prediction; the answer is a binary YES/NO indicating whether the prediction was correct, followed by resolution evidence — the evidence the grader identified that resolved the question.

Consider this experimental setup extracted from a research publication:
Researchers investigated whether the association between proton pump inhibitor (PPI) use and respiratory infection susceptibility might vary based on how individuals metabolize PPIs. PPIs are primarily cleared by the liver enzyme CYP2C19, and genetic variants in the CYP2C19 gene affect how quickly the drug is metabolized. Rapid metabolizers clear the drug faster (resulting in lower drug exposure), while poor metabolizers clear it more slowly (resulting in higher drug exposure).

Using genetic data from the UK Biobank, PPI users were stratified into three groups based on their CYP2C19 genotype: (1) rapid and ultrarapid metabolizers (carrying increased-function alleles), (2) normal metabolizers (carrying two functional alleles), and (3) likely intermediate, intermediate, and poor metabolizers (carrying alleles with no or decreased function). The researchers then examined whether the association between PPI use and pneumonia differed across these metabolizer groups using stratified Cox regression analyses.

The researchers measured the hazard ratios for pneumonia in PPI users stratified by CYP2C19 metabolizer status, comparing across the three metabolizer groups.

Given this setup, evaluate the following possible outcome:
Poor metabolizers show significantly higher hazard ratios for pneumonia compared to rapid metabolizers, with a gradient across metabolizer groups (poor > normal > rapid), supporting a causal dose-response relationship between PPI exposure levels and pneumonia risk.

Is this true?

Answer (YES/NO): NO